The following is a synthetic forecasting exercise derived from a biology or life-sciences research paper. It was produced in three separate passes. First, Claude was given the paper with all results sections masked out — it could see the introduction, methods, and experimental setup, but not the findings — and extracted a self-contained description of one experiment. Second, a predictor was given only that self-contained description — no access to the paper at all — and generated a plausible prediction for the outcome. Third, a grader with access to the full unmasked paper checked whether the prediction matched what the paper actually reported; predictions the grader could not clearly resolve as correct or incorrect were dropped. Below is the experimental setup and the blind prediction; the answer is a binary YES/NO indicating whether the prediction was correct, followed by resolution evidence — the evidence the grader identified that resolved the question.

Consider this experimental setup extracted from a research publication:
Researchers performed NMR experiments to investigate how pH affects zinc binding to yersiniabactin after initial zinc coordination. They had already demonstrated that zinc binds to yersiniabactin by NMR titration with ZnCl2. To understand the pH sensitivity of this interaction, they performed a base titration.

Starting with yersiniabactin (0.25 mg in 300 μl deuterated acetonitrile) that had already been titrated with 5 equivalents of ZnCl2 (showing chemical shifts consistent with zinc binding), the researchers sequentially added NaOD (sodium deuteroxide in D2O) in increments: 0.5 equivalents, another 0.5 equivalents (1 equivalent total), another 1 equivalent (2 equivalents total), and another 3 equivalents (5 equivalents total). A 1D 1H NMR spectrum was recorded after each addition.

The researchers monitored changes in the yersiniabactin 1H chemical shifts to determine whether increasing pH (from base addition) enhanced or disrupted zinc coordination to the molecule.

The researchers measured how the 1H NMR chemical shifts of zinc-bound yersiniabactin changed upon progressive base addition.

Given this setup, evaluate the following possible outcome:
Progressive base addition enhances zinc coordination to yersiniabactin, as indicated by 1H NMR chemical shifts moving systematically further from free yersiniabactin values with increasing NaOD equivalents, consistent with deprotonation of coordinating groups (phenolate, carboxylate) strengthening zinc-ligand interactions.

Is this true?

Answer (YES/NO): NO